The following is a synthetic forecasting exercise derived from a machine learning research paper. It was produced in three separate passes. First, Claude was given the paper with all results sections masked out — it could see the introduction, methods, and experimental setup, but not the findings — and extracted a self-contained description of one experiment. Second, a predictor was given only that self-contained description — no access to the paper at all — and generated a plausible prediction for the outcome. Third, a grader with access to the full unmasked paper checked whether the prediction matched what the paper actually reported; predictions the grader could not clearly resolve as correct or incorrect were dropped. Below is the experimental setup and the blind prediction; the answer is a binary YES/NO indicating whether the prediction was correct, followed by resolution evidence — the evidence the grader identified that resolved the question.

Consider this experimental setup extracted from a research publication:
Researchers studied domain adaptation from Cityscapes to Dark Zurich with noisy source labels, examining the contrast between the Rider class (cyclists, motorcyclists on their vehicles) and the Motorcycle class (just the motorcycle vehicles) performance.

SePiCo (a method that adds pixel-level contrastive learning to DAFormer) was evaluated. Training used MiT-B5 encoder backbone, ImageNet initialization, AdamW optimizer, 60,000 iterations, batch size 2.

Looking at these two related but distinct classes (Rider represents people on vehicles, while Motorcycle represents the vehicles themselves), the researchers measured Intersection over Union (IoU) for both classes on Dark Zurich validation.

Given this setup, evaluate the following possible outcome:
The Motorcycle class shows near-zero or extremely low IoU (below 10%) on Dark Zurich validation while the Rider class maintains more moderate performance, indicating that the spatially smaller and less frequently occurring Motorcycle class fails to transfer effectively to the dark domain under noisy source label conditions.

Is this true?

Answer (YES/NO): NO